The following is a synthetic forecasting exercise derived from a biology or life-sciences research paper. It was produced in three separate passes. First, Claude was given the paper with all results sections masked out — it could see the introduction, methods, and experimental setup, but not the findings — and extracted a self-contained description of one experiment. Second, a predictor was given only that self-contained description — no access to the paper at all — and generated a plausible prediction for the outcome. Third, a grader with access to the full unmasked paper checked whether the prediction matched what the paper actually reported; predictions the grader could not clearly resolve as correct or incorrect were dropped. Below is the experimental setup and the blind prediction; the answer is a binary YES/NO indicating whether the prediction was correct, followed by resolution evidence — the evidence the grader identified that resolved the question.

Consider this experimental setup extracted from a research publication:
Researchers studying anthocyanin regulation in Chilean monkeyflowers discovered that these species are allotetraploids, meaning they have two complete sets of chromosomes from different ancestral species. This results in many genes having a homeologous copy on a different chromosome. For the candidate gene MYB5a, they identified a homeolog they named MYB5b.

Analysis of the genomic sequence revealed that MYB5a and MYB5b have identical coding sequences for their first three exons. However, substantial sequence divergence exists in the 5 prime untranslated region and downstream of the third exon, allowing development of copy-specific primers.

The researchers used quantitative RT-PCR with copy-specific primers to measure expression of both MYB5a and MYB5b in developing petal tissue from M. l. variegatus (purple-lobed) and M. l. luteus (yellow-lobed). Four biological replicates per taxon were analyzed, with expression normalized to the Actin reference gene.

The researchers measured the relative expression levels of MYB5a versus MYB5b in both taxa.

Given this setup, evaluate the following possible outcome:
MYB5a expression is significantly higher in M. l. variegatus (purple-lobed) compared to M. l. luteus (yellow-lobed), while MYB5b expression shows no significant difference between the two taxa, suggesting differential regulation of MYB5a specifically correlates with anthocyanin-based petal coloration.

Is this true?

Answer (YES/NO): YES